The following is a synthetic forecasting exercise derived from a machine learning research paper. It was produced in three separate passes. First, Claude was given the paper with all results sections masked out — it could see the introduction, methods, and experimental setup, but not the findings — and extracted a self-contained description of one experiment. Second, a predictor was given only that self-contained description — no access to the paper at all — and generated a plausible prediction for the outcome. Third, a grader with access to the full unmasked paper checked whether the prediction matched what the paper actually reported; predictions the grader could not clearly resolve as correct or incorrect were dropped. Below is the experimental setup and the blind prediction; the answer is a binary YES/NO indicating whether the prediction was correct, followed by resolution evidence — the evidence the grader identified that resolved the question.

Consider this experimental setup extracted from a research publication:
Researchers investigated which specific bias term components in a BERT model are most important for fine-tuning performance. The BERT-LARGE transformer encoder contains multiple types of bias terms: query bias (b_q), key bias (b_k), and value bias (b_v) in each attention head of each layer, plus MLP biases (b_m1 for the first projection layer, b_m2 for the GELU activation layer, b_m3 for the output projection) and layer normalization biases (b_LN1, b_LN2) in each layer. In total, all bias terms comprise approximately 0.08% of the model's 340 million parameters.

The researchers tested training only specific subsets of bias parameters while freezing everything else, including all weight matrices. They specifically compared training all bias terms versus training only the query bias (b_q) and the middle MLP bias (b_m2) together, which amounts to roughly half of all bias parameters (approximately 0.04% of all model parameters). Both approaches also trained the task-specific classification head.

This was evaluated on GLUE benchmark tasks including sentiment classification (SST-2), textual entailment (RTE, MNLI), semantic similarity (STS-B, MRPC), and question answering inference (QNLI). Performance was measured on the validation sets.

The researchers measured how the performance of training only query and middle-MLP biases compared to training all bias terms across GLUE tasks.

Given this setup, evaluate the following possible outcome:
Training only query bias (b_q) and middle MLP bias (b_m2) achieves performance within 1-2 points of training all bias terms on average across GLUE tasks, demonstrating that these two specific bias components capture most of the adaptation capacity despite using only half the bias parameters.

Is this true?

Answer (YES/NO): YES